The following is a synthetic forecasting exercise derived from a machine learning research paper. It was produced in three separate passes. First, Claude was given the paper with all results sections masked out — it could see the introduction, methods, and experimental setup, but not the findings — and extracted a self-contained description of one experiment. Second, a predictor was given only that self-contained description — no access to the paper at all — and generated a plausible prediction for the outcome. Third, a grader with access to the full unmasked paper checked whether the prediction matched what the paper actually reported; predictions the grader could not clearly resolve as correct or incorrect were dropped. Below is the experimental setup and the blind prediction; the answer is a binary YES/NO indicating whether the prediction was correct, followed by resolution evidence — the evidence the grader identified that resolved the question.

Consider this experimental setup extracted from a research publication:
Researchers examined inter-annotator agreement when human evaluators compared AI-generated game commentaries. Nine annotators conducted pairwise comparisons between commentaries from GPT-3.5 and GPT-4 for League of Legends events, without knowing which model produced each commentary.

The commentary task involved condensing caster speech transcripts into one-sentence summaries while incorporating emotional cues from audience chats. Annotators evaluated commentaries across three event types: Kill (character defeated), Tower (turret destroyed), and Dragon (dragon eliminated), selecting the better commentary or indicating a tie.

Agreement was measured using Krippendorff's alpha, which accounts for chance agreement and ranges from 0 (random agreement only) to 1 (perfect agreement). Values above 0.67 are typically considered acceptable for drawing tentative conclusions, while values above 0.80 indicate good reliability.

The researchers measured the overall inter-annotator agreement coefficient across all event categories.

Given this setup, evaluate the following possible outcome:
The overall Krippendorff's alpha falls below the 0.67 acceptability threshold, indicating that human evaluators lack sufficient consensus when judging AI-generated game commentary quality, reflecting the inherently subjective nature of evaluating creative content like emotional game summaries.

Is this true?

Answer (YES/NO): YES